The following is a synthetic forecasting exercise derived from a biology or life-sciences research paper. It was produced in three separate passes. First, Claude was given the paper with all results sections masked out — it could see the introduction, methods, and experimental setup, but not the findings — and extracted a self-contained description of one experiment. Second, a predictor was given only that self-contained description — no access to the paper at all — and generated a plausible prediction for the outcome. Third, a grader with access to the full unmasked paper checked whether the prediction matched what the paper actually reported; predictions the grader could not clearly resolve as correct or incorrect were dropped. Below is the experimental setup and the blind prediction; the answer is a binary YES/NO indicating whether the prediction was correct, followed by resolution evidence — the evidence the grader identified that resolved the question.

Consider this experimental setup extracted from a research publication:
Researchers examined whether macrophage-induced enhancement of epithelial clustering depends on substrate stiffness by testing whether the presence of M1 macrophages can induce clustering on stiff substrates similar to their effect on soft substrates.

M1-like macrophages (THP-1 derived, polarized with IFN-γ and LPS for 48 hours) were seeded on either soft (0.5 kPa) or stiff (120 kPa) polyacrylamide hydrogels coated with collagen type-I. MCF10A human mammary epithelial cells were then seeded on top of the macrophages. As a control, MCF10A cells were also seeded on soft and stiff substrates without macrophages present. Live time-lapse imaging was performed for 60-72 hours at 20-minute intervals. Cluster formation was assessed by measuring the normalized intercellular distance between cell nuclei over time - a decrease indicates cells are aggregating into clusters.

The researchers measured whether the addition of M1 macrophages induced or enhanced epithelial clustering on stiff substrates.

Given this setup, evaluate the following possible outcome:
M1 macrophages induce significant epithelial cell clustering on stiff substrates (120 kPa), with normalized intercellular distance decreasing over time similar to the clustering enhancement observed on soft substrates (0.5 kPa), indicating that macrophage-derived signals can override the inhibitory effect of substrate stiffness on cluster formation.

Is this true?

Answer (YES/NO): NO